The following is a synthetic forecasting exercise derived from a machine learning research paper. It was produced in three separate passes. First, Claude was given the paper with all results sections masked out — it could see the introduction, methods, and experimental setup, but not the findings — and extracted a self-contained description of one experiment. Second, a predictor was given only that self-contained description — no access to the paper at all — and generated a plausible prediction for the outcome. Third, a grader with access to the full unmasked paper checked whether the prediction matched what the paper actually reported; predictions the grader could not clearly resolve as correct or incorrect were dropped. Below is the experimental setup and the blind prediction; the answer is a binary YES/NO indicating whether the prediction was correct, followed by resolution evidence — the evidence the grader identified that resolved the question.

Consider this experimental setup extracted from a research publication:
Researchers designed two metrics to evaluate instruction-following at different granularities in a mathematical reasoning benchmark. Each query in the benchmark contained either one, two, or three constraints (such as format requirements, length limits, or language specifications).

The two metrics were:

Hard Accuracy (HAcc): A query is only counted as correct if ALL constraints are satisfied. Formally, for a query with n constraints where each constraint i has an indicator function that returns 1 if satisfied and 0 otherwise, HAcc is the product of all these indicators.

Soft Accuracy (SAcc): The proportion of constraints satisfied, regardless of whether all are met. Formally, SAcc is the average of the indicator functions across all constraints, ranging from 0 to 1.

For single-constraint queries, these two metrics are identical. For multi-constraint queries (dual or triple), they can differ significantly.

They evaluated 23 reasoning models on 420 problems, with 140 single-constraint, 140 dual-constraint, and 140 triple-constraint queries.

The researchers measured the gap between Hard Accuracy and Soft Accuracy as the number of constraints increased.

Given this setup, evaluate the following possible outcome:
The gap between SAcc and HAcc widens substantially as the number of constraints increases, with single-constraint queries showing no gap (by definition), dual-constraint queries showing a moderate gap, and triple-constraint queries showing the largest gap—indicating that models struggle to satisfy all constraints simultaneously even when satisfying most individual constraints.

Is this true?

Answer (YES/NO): YES